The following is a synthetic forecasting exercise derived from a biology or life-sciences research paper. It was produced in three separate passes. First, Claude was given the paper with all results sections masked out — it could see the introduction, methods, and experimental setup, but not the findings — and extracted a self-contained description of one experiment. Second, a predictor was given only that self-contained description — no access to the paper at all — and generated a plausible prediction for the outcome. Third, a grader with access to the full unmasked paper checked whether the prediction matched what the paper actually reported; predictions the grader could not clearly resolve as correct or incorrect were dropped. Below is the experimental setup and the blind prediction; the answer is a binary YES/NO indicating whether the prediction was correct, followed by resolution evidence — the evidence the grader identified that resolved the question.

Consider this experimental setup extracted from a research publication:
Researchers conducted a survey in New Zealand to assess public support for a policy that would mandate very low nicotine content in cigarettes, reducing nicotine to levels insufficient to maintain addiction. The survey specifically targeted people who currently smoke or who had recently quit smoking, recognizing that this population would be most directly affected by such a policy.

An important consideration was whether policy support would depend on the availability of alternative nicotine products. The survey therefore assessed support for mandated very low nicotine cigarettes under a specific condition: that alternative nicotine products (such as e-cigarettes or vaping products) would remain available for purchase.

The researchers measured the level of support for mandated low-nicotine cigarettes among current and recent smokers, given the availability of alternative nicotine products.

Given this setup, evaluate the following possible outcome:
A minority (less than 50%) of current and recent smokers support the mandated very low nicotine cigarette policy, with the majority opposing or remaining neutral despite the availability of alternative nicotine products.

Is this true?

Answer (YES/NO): NO